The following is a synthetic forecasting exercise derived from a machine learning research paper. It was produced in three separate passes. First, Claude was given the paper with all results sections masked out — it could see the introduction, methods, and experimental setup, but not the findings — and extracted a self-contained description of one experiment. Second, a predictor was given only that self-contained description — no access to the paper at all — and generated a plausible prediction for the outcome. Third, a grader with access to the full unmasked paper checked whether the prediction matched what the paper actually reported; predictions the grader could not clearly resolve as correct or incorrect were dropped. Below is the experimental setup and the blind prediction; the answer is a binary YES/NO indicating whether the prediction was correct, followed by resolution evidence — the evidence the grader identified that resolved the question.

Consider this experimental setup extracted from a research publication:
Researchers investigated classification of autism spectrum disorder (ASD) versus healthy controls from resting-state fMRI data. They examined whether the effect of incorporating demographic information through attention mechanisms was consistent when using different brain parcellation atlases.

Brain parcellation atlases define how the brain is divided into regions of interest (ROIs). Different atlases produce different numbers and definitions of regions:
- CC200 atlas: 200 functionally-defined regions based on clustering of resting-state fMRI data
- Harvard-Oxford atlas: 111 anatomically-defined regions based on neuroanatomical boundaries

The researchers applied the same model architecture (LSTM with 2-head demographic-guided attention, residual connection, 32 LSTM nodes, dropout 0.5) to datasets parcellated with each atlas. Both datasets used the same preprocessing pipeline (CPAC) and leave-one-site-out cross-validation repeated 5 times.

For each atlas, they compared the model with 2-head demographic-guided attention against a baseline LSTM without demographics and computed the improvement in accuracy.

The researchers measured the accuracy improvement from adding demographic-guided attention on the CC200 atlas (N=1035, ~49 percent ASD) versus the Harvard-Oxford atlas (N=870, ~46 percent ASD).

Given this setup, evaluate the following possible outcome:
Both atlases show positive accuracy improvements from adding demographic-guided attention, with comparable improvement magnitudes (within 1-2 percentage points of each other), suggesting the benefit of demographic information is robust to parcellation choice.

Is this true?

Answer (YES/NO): YES